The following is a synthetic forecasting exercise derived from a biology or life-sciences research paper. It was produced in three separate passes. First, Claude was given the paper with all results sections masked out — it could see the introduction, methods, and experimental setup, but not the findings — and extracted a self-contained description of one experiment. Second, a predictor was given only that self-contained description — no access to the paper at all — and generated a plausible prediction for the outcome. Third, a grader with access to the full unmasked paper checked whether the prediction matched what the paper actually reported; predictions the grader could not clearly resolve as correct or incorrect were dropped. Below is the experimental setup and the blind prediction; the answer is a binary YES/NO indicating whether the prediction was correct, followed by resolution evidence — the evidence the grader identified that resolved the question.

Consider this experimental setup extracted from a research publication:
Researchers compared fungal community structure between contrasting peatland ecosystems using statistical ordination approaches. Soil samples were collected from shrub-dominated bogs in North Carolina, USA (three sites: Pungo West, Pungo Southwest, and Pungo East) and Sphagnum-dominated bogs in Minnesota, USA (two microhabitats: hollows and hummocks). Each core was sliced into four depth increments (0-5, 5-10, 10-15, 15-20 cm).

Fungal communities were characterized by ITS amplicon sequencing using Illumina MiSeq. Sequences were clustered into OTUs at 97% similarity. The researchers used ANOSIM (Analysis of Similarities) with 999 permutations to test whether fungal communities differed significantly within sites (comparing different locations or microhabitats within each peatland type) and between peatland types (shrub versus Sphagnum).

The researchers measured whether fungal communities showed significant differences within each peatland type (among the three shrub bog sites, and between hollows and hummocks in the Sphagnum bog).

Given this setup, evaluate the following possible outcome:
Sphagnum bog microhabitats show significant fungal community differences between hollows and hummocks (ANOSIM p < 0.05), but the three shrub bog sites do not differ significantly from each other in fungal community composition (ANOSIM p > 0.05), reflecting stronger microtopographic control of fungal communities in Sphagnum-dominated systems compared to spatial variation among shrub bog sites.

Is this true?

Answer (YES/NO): NO